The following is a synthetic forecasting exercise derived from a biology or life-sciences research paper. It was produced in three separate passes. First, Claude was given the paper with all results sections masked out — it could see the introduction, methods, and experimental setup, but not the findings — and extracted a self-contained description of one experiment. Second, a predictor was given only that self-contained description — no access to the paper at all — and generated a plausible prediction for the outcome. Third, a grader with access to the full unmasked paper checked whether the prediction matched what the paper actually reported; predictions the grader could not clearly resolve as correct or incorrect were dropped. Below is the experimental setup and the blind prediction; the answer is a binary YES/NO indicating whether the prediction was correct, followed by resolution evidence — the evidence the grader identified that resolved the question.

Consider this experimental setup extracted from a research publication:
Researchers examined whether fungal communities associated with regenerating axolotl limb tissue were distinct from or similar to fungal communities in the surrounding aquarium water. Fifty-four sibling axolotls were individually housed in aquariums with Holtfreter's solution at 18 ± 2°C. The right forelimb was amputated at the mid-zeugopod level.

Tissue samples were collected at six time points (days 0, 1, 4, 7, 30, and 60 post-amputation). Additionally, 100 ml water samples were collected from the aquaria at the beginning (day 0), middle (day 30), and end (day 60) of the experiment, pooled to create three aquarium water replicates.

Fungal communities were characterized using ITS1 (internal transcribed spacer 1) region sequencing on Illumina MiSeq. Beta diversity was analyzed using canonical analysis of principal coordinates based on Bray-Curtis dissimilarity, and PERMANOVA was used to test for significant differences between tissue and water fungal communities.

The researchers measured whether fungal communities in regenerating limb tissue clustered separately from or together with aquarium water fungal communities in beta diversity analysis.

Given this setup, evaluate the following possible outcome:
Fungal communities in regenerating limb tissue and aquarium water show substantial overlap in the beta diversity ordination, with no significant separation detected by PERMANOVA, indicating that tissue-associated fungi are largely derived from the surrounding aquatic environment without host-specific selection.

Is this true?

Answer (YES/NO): NO